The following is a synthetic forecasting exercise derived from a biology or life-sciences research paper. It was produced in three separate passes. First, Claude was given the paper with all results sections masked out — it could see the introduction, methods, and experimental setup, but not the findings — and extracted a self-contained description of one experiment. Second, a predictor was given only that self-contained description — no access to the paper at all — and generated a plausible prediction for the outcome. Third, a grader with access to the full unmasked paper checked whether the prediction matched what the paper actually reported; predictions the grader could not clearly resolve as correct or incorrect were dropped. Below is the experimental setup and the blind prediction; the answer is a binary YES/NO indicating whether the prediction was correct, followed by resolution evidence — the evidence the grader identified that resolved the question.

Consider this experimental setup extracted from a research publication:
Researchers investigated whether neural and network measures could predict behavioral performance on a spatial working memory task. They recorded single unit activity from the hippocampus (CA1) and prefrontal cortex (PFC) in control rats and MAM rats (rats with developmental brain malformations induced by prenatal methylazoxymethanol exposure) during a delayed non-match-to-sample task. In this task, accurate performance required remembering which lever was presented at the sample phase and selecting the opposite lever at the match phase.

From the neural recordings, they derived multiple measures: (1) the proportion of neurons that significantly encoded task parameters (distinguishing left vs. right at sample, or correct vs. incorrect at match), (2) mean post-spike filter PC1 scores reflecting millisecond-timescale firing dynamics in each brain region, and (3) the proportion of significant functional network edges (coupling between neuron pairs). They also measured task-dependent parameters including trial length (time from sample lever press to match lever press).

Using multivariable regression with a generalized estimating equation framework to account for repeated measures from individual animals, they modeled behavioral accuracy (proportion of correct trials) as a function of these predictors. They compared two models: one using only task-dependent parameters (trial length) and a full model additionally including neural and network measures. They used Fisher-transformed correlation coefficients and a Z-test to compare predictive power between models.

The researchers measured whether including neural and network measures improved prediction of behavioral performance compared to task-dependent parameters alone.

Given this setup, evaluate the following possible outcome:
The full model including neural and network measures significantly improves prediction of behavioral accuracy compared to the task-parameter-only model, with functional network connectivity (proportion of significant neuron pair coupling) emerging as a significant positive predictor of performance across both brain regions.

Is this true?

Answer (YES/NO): NO